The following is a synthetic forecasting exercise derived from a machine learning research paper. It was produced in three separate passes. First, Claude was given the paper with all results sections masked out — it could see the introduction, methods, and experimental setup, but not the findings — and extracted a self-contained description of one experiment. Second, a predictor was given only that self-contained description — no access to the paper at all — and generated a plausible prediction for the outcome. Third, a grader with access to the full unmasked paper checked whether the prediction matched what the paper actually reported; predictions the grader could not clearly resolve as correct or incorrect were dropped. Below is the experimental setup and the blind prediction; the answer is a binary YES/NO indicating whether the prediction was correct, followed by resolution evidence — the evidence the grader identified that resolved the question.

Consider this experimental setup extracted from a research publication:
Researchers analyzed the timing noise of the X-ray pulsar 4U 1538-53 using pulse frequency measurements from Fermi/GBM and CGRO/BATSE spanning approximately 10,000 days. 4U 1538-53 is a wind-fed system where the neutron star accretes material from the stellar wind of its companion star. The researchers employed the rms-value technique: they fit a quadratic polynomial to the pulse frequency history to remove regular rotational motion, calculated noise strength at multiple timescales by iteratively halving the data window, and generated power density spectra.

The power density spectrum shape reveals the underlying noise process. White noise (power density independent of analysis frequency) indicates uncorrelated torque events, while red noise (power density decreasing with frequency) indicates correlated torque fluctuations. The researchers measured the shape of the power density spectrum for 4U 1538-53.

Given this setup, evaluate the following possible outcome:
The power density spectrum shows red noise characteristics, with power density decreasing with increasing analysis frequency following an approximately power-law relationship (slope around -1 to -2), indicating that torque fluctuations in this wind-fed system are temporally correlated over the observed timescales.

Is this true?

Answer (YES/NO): NO